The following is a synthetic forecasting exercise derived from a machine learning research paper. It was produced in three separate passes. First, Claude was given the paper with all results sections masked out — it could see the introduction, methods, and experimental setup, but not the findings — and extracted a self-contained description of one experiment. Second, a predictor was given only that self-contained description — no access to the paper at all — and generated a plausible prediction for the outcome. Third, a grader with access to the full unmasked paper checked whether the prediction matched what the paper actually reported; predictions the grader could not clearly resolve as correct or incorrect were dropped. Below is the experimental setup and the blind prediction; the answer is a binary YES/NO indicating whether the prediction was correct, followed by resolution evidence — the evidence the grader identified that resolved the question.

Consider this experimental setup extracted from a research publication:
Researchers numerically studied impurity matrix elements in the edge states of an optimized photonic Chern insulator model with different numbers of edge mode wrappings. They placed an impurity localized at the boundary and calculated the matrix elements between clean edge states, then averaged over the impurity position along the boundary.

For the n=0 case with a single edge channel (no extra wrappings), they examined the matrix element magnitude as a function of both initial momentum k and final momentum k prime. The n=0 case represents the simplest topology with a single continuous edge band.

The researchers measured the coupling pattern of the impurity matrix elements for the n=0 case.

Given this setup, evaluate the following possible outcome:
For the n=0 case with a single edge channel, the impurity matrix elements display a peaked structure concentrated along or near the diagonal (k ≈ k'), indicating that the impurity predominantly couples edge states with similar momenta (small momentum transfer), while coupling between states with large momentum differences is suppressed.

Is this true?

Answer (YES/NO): NO